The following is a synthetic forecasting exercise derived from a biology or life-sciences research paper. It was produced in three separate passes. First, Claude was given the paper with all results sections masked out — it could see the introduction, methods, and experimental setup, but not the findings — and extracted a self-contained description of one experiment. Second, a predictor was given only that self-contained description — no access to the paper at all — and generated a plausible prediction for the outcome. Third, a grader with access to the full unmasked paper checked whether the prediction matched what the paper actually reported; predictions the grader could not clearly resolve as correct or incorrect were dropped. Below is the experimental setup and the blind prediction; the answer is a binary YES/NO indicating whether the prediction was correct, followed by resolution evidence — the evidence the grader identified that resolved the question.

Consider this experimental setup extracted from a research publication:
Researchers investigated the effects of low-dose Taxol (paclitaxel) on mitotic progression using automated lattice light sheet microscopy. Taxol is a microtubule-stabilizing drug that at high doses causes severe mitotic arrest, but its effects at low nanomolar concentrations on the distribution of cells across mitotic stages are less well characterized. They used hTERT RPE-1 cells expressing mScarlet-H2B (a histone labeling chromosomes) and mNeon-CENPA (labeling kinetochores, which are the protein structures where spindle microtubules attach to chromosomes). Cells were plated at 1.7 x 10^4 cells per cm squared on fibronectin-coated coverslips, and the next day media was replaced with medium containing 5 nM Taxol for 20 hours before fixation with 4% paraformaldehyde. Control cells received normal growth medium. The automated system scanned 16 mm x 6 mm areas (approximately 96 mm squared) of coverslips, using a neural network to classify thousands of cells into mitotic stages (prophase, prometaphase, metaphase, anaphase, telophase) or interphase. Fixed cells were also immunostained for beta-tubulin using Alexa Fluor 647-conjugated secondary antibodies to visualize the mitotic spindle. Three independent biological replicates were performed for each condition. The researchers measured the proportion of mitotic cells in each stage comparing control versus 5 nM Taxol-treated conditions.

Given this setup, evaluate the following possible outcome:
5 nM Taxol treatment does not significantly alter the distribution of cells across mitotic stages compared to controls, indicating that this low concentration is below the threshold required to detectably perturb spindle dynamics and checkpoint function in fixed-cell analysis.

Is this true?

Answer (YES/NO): NO